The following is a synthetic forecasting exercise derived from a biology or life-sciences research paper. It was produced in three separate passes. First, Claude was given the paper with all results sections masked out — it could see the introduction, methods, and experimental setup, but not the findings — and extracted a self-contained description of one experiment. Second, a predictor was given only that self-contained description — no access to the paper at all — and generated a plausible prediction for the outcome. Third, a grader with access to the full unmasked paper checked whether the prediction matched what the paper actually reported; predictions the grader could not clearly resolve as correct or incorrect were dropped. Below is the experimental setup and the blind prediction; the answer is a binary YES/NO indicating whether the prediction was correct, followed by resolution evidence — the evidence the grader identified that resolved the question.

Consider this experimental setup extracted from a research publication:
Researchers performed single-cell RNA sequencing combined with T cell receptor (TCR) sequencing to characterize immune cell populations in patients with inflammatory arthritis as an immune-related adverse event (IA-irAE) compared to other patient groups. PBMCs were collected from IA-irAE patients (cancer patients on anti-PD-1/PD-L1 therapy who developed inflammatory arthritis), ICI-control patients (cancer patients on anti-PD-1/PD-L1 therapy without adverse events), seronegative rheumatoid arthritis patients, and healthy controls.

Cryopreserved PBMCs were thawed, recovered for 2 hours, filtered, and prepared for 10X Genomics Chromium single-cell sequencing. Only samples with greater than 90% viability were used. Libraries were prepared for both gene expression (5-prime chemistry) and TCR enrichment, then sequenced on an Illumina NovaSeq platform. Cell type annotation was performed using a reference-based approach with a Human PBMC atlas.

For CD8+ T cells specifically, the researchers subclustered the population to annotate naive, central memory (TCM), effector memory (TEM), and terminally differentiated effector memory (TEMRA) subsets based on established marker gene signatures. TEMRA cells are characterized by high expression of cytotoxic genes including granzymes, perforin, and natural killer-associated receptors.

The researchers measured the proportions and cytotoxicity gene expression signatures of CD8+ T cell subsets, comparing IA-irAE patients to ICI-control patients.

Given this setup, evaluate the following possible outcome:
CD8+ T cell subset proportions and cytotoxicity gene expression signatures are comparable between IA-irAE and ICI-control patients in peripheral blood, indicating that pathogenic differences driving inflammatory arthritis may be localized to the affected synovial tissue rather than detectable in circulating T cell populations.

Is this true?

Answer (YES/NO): NO